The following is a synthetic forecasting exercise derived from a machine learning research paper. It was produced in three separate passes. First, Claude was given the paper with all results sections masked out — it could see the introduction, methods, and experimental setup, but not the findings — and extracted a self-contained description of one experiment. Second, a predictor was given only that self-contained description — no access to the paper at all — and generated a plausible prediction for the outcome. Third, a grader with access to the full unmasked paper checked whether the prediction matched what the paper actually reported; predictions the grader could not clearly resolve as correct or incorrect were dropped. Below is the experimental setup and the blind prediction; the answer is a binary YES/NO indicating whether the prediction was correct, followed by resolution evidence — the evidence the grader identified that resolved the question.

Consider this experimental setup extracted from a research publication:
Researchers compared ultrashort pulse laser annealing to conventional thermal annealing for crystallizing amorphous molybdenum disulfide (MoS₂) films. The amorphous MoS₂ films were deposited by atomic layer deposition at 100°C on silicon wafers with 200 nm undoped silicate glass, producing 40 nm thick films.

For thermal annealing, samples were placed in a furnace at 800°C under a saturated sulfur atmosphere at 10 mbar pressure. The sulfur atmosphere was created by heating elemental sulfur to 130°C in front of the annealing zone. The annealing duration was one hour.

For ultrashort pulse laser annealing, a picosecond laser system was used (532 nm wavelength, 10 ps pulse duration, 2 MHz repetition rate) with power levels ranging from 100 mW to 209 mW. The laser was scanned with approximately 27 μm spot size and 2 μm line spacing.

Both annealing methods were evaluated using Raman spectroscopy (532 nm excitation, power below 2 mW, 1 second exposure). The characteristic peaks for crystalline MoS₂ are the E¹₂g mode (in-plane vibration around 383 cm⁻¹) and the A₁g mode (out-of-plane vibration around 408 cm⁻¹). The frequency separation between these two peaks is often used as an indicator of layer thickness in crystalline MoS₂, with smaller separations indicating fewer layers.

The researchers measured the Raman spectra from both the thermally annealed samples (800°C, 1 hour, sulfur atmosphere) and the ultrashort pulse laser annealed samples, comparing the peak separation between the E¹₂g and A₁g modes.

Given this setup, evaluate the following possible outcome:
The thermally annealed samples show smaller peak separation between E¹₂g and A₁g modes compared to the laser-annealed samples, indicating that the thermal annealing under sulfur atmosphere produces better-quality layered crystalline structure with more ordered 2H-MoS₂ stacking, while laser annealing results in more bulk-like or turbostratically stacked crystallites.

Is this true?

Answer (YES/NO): NO